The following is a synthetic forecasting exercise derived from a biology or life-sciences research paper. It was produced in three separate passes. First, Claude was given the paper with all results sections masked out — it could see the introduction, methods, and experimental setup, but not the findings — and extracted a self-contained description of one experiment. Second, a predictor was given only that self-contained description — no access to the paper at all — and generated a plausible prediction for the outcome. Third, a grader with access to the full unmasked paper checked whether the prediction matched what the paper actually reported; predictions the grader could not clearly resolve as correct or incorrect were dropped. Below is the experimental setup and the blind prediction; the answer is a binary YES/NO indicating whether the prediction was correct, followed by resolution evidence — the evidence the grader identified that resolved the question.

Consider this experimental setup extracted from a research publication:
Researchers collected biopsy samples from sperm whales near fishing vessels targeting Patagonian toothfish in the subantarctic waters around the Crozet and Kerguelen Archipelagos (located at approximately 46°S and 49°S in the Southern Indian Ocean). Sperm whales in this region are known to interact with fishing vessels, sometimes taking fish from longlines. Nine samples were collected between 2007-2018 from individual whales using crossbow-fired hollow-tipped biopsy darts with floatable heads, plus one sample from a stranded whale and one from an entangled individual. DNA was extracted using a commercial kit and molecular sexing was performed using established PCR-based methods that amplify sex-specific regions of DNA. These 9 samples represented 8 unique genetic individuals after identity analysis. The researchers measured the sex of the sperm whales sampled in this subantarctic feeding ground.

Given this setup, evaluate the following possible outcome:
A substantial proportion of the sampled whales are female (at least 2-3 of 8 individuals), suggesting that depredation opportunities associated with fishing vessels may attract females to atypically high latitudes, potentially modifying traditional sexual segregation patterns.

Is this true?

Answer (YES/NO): NO